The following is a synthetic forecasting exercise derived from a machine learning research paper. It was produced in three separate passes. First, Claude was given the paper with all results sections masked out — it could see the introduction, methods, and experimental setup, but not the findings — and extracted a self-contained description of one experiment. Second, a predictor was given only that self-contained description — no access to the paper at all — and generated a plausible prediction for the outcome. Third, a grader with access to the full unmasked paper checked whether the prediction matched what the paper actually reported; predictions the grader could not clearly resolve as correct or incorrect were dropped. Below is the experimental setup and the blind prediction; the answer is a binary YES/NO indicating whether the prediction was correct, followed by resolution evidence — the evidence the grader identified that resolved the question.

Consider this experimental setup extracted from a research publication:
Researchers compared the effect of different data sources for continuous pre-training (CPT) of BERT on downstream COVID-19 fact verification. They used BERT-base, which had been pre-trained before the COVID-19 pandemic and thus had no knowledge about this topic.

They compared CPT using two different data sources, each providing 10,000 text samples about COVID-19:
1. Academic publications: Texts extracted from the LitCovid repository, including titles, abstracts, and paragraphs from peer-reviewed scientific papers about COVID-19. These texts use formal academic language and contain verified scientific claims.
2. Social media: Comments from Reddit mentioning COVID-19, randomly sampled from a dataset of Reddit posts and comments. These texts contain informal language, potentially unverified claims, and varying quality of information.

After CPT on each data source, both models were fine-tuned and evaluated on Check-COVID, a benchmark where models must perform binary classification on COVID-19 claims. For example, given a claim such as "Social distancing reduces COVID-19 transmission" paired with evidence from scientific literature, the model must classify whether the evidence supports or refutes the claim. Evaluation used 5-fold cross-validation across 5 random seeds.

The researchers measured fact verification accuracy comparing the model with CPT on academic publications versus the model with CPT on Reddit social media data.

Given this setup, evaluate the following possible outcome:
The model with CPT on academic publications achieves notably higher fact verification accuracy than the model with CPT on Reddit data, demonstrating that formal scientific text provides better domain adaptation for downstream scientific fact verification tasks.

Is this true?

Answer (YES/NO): NO